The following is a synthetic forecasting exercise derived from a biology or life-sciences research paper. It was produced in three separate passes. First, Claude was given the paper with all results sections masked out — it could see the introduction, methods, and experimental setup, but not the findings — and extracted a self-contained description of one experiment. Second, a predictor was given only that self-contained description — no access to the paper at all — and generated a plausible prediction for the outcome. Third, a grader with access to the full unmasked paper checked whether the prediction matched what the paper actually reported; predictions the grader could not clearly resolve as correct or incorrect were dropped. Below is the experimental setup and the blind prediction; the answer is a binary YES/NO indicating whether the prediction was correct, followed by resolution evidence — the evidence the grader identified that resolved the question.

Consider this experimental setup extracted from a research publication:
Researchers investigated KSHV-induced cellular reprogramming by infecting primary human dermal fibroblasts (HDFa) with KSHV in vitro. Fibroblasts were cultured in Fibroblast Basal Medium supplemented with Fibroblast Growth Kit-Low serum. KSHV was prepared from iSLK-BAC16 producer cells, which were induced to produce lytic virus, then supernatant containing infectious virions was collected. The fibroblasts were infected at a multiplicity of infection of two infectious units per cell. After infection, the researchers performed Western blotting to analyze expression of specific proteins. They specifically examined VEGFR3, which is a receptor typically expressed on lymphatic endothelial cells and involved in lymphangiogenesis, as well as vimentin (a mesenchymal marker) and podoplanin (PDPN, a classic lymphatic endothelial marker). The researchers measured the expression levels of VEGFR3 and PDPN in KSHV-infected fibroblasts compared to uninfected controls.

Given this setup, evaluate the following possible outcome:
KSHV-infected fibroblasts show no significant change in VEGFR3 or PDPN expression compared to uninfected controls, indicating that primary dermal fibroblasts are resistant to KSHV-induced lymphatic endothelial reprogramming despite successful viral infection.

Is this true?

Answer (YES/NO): NO